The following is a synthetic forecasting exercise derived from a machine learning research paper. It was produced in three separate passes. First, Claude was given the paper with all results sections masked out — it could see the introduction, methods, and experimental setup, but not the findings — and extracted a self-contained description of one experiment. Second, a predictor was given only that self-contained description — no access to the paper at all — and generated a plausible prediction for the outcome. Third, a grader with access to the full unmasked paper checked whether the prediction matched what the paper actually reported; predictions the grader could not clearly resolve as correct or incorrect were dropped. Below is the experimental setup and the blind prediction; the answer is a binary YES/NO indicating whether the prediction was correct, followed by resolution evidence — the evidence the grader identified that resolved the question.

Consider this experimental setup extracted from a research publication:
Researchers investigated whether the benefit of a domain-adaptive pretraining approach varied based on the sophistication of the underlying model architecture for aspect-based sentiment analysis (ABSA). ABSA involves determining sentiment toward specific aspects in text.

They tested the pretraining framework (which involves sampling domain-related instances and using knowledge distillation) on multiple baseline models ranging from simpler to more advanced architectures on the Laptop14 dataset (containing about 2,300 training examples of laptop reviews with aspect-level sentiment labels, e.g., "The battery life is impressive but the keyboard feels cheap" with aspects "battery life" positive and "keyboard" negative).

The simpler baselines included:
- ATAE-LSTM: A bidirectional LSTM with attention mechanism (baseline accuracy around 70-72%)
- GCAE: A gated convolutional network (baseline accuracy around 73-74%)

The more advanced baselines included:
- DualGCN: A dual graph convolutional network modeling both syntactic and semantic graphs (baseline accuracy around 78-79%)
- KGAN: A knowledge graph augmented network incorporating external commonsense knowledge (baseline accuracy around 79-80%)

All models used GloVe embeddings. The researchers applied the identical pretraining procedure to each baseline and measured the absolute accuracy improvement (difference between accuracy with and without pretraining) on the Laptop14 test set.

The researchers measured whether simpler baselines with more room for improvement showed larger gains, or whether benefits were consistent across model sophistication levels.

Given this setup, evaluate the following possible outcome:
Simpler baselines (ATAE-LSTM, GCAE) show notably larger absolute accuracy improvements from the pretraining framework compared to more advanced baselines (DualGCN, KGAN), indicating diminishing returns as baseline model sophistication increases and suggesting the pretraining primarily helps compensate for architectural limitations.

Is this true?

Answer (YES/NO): YES